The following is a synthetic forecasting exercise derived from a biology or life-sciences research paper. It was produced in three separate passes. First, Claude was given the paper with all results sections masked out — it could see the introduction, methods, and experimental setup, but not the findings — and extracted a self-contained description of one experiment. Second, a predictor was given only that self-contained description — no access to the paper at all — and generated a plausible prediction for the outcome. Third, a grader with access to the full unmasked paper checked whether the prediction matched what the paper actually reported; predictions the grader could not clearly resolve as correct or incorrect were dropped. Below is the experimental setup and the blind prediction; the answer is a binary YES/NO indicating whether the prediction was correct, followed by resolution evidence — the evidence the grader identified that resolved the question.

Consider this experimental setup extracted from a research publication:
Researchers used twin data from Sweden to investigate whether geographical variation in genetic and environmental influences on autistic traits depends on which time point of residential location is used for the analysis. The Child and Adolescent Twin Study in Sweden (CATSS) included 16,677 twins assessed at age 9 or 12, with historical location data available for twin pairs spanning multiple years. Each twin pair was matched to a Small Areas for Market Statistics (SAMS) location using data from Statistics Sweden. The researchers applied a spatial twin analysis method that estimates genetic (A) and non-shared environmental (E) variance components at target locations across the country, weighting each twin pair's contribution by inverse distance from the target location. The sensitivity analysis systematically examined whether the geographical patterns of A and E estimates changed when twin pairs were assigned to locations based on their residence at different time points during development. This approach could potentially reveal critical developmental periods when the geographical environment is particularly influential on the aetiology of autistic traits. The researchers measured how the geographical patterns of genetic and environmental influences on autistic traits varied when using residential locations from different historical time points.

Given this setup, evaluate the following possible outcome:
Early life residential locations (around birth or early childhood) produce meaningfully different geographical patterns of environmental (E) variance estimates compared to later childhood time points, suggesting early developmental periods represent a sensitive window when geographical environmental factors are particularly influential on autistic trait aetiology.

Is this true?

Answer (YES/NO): NO